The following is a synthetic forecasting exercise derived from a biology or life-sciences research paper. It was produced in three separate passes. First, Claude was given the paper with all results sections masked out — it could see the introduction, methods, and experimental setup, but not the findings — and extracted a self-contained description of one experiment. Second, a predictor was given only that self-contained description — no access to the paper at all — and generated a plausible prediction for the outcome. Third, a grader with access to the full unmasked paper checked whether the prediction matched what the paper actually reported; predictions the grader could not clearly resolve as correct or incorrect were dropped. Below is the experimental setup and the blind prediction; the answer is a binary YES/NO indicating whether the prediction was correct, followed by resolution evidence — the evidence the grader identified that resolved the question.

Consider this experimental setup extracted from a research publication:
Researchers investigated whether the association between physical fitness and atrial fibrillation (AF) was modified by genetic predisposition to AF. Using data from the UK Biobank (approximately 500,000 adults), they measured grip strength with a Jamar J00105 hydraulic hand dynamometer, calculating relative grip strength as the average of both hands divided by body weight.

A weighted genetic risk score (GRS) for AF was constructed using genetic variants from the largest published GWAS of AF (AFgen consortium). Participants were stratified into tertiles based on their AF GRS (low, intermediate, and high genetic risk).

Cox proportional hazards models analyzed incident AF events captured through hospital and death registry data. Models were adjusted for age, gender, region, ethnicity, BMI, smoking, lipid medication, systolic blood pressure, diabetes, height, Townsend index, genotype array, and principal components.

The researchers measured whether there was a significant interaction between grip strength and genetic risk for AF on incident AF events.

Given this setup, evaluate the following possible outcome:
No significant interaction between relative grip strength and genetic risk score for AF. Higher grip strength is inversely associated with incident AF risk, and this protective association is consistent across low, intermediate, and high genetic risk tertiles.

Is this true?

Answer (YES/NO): NO